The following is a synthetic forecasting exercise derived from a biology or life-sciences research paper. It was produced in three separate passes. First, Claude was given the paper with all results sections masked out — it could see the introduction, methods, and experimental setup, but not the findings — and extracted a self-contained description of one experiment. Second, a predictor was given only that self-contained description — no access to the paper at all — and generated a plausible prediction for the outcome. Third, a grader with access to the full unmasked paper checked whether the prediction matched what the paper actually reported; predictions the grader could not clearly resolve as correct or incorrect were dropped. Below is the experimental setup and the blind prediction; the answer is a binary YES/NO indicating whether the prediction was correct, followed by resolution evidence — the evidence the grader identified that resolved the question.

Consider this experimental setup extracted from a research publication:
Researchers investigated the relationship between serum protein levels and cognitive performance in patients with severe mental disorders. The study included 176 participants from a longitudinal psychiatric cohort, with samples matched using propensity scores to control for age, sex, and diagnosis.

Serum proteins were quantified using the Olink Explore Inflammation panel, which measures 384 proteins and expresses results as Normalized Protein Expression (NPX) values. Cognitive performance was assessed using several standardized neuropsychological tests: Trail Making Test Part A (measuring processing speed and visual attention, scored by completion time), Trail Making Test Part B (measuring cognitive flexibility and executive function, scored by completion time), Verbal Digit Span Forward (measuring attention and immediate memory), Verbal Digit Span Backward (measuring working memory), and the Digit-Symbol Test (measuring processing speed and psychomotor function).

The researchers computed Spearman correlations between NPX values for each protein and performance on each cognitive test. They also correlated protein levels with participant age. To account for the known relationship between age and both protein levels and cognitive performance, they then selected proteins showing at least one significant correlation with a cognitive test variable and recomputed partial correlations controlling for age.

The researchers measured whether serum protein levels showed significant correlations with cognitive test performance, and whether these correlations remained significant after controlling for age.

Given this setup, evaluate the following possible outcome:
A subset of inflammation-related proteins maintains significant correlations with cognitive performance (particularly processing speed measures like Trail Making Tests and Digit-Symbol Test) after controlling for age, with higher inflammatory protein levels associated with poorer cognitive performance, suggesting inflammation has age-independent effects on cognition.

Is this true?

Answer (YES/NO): YES